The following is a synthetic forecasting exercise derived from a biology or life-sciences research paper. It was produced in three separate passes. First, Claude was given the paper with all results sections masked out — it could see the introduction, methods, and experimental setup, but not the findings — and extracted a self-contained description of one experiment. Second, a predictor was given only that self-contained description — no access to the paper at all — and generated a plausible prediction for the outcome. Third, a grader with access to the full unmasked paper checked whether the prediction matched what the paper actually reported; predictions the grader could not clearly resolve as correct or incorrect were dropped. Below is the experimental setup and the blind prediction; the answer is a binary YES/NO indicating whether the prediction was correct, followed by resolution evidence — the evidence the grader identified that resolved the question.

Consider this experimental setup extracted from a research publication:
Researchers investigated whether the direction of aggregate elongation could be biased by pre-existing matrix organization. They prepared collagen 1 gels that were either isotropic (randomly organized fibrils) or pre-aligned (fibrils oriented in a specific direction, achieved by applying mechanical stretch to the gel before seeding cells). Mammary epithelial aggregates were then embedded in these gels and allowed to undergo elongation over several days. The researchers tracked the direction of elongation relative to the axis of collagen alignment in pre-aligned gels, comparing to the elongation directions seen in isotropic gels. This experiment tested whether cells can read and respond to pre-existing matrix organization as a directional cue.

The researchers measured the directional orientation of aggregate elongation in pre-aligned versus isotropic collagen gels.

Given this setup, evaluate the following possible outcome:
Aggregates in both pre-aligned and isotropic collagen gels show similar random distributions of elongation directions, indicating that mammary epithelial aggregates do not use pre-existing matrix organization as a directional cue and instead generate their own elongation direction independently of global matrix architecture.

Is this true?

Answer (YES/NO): NO